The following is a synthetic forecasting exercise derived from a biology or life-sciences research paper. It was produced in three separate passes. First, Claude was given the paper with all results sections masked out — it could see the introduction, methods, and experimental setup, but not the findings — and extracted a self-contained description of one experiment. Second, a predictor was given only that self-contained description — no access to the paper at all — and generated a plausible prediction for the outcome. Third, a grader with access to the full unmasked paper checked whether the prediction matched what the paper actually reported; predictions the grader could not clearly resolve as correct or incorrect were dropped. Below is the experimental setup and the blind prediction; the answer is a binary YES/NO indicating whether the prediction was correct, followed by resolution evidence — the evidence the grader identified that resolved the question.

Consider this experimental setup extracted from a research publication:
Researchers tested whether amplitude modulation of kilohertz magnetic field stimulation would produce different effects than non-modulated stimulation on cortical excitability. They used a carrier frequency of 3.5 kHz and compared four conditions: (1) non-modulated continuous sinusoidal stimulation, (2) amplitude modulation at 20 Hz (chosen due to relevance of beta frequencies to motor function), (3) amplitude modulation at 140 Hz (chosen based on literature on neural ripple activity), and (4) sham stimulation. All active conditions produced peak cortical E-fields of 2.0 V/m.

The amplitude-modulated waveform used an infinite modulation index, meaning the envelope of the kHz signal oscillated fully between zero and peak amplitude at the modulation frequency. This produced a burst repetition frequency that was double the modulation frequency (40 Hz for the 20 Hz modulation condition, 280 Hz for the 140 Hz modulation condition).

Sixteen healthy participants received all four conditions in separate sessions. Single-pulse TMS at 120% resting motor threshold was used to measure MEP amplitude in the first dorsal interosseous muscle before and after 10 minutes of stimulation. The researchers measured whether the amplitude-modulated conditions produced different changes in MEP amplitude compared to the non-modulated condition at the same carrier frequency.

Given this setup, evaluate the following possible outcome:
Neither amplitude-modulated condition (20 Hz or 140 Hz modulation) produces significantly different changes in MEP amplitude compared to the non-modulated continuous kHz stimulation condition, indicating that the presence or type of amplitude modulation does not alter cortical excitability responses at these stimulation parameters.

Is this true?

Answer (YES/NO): YES